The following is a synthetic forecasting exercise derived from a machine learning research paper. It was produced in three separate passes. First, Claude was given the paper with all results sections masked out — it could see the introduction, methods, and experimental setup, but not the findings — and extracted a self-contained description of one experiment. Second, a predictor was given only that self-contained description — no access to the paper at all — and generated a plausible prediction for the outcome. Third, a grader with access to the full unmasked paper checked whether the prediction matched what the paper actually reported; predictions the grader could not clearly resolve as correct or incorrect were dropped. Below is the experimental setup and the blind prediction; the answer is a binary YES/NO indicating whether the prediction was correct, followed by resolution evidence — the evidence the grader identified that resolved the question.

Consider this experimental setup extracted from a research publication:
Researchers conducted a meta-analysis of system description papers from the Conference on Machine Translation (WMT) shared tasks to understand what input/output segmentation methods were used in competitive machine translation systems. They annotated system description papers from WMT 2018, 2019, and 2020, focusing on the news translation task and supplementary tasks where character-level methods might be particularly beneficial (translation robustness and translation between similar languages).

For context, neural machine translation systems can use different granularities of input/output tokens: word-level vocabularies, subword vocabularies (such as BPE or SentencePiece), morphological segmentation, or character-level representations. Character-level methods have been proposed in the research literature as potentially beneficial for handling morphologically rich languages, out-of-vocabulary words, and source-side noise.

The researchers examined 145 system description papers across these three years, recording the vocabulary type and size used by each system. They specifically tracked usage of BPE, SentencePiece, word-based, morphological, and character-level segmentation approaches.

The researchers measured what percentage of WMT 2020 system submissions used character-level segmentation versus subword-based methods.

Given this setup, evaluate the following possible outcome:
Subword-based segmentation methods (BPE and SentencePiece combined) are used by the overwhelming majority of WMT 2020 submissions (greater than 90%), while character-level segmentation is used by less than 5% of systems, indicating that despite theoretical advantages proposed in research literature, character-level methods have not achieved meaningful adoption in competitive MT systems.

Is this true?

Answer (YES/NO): YES